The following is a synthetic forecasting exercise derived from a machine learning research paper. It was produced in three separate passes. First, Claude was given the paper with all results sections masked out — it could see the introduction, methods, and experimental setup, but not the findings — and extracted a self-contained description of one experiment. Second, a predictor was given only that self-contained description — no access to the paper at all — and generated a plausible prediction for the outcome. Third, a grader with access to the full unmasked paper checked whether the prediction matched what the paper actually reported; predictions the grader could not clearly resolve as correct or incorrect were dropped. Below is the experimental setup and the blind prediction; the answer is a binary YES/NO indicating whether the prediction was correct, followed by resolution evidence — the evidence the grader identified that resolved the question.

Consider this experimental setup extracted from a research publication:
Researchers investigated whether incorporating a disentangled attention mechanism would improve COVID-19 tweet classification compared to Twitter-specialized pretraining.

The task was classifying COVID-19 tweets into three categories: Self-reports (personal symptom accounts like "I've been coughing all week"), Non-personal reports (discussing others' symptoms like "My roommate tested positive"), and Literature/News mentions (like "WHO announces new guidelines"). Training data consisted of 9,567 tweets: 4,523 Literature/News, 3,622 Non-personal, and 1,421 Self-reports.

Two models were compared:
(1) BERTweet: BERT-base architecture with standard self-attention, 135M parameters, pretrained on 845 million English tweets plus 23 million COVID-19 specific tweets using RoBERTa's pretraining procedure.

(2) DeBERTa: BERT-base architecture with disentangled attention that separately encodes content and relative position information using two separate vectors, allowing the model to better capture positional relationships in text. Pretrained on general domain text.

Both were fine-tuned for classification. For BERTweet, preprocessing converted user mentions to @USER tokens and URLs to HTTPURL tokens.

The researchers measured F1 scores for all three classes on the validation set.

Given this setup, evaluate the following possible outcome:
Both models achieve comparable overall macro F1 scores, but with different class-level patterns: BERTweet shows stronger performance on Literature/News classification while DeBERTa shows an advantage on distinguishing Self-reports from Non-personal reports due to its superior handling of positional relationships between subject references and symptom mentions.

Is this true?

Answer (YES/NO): NO